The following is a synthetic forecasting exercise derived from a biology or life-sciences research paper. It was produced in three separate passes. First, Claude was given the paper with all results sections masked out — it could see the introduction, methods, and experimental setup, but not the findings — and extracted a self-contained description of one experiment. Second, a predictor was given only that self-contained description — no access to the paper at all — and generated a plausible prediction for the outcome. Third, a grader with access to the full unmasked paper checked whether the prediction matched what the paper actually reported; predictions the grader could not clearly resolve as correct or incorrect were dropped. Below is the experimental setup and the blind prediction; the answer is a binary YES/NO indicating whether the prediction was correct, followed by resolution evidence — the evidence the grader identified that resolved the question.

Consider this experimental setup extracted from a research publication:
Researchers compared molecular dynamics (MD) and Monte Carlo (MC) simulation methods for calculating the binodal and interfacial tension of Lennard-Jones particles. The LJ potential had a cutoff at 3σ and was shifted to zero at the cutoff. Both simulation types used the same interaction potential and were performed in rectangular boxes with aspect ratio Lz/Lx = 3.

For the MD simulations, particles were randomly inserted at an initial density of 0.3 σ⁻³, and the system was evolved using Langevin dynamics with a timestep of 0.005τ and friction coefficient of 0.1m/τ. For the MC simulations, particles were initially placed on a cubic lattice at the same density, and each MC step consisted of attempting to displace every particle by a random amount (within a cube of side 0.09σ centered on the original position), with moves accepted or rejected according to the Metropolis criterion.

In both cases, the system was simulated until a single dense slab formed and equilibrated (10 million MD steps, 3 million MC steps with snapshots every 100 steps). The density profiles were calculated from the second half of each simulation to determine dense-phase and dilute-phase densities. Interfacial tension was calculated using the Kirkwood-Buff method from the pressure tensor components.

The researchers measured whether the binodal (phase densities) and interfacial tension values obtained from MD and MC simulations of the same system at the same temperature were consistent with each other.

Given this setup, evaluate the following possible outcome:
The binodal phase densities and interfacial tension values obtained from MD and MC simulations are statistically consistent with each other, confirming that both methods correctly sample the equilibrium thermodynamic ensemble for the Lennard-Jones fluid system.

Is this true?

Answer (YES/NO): YES